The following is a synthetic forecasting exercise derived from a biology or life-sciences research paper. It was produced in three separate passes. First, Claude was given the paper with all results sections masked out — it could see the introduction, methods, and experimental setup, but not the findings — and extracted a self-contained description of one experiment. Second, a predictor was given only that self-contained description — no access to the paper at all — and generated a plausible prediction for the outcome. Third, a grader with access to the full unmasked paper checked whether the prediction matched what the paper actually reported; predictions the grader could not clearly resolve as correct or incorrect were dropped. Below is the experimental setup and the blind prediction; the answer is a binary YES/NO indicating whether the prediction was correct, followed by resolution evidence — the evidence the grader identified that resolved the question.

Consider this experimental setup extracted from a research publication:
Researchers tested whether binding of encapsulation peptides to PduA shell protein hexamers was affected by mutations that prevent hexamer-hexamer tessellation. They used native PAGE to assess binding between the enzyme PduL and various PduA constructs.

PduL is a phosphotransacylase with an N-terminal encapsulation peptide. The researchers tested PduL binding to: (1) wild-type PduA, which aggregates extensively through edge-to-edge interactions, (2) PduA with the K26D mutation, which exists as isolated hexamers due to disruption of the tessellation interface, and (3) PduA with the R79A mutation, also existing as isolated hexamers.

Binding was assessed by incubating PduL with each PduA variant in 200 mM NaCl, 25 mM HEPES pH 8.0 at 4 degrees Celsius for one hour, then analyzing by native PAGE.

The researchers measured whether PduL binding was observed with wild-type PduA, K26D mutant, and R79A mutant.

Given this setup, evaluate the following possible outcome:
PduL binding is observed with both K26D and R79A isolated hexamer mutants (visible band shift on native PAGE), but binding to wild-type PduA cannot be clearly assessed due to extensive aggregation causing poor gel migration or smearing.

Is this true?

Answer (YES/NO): NO